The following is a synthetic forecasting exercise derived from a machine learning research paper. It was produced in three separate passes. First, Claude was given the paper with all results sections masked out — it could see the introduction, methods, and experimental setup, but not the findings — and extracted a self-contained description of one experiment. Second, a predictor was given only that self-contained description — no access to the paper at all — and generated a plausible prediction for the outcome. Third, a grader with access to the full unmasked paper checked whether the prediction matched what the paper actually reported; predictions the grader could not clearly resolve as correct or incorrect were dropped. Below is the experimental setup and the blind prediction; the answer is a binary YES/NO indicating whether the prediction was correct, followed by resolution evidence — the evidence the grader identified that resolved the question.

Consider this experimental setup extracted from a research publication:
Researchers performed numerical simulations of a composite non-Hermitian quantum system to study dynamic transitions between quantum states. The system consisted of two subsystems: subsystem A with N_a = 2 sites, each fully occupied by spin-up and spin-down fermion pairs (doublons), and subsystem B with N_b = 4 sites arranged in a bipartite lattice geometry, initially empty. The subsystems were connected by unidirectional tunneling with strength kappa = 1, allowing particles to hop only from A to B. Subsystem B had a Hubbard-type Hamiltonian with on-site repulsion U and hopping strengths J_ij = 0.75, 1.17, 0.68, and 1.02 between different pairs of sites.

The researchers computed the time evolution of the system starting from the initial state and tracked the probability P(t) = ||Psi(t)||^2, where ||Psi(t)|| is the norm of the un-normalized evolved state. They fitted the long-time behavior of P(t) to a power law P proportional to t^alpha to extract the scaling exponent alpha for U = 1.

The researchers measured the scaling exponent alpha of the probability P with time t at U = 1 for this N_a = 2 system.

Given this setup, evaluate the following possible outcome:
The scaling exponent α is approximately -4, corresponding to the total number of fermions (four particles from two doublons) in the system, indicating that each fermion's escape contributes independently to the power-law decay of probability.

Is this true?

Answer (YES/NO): NO